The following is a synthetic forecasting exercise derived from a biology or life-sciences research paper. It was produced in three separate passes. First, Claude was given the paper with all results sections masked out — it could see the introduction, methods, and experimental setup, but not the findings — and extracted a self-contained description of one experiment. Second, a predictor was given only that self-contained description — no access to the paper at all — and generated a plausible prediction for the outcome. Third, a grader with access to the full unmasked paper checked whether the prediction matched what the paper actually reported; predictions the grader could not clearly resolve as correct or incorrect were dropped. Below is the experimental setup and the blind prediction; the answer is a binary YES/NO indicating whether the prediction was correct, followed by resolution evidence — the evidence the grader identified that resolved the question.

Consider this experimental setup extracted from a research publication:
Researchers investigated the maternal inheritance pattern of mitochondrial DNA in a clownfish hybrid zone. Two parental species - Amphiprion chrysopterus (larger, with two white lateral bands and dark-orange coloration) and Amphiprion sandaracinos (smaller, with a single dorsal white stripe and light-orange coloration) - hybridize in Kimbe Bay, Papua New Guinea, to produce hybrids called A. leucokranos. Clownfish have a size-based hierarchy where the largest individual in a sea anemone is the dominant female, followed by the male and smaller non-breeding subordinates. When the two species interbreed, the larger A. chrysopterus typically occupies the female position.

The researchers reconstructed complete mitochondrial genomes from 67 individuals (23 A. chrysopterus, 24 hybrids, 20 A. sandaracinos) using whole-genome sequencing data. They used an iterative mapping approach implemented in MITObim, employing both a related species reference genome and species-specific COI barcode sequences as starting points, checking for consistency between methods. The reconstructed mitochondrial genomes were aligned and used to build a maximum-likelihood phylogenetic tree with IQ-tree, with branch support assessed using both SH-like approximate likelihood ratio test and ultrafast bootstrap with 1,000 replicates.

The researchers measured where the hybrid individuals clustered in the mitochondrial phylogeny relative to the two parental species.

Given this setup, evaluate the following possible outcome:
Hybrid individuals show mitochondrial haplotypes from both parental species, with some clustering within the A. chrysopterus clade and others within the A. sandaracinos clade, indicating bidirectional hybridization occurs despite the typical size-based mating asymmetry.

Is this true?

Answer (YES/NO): NO